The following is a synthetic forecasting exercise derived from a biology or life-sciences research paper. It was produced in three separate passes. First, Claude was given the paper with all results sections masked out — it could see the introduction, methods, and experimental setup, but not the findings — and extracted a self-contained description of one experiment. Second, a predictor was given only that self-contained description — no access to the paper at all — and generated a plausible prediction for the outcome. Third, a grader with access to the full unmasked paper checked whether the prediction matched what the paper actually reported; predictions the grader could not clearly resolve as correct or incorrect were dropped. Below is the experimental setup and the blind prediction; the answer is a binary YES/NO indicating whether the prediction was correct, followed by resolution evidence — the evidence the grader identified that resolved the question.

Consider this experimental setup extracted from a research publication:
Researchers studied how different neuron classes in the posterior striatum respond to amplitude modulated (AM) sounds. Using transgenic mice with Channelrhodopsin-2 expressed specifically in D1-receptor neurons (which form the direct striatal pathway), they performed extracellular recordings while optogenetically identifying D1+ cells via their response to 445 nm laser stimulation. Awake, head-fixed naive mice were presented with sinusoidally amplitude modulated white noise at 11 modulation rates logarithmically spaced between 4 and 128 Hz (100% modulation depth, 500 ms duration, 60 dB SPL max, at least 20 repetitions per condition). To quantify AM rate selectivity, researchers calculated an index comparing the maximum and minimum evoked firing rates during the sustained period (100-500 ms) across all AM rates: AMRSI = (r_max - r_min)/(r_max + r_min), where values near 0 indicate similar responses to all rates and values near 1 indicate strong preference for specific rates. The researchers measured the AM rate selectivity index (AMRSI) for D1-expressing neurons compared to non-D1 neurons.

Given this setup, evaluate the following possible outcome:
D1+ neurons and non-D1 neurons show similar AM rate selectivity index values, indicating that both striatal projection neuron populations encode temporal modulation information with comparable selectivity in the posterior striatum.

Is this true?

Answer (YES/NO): YES